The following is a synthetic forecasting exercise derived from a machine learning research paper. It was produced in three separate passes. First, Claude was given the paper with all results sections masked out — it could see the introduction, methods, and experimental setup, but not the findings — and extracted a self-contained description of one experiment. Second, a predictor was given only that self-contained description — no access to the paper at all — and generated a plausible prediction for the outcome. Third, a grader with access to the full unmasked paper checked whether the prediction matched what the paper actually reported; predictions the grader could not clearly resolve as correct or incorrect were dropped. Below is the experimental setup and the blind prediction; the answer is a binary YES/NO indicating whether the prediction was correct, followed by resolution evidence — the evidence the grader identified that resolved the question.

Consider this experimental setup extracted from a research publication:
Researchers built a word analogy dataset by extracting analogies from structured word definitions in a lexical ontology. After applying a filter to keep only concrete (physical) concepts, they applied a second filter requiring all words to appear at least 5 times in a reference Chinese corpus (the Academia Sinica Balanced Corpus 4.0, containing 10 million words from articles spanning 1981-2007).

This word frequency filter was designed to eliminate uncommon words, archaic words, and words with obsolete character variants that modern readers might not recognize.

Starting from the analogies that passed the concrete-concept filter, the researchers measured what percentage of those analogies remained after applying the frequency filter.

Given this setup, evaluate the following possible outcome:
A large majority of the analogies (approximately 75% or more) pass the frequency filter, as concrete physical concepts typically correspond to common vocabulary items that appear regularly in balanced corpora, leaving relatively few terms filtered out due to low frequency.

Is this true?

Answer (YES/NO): NO